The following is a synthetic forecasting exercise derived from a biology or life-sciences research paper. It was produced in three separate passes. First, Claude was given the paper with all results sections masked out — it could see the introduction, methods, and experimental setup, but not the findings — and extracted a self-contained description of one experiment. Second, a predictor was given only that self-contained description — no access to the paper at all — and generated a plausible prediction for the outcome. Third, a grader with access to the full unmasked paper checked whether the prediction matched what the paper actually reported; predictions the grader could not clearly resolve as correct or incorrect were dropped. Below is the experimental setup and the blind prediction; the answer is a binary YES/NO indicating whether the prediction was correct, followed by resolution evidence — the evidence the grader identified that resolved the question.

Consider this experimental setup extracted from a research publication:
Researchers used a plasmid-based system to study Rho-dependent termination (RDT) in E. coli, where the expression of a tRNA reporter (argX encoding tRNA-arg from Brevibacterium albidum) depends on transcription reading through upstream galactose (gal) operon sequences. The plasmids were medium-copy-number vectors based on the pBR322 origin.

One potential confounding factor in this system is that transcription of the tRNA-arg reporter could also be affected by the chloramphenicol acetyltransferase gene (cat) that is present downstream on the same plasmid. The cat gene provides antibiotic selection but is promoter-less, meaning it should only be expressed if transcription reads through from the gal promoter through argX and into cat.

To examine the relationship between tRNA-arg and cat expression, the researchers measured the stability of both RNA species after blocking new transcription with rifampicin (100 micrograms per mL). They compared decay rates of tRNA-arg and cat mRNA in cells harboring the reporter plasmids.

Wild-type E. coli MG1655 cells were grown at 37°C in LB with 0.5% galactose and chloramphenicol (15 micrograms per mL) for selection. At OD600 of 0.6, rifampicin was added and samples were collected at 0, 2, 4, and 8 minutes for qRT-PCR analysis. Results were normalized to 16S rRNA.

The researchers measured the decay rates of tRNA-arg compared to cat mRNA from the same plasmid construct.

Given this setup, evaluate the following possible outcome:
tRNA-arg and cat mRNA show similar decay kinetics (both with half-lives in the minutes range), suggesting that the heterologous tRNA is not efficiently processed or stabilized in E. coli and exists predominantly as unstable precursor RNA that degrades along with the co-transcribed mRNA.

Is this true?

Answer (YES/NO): YES